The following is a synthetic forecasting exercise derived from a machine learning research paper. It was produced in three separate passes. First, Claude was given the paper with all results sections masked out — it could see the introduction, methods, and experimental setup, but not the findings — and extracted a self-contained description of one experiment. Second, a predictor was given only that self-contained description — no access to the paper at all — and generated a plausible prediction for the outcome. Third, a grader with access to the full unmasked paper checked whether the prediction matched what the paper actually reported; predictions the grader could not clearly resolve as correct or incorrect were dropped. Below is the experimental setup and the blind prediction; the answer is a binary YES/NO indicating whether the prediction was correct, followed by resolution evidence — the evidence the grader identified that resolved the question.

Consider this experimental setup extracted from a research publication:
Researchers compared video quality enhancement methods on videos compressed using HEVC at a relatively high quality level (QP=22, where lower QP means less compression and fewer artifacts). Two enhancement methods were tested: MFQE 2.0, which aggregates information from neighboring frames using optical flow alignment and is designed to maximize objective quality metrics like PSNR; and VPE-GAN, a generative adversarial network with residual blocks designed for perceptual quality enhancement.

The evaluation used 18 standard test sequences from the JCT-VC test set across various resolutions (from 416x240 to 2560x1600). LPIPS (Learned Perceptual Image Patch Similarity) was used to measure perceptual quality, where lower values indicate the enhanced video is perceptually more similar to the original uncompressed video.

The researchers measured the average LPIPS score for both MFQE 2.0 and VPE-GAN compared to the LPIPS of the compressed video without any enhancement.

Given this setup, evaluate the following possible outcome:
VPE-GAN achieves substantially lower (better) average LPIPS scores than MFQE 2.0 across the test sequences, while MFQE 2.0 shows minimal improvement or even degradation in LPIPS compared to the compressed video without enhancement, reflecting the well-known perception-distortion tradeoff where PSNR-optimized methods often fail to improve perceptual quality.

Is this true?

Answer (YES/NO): NO